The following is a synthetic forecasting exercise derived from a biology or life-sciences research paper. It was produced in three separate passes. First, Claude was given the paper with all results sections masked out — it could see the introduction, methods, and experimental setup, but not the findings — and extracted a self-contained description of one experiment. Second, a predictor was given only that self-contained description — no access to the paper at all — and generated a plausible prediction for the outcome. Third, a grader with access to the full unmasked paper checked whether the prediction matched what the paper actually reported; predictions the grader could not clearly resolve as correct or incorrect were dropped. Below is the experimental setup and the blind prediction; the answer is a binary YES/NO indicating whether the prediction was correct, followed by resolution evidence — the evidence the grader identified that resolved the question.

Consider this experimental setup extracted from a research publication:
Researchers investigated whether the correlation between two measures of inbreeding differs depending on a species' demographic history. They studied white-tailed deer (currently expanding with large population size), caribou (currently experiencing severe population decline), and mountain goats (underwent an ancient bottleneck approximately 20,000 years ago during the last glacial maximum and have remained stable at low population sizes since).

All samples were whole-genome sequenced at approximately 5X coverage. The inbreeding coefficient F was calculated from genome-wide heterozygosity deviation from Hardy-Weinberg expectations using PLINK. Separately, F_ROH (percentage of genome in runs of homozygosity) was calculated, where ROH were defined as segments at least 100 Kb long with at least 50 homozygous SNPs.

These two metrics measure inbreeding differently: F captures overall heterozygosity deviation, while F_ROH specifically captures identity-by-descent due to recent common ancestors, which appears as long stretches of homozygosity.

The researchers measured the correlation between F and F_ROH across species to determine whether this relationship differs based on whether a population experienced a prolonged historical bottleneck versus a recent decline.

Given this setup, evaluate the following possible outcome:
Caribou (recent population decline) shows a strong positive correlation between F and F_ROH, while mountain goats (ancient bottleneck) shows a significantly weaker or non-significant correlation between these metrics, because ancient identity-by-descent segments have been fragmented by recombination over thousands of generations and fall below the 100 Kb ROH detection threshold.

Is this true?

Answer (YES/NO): NO